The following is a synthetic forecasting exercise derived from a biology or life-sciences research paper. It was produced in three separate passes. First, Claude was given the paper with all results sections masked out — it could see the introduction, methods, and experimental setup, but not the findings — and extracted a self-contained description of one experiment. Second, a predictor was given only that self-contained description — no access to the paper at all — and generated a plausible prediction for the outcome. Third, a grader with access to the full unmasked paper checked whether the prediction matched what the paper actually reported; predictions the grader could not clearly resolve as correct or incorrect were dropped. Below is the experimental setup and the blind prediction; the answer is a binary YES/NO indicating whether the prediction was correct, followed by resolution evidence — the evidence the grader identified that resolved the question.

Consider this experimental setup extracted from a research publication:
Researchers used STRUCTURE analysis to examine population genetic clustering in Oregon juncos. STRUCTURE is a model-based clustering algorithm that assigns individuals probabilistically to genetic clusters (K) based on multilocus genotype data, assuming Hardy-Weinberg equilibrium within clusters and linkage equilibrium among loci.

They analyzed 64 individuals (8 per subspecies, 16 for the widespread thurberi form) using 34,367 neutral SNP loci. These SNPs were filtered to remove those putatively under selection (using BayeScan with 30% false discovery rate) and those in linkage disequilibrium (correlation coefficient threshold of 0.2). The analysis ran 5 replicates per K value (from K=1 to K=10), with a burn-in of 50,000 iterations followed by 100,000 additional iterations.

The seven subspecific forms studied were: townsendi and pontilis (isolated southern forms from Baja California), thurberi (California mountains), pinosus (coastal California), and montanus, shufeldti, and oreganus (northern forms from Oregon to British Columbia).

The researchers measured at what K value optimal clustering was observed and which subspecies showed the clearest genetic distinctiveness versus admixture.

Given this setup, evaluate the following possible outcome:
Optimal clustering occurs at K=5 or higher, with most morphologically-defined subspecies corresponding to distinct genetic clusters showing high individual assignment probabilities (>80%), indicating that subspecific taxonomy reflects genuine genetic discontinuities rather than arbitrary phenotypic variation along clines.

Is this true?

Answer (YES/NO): NO